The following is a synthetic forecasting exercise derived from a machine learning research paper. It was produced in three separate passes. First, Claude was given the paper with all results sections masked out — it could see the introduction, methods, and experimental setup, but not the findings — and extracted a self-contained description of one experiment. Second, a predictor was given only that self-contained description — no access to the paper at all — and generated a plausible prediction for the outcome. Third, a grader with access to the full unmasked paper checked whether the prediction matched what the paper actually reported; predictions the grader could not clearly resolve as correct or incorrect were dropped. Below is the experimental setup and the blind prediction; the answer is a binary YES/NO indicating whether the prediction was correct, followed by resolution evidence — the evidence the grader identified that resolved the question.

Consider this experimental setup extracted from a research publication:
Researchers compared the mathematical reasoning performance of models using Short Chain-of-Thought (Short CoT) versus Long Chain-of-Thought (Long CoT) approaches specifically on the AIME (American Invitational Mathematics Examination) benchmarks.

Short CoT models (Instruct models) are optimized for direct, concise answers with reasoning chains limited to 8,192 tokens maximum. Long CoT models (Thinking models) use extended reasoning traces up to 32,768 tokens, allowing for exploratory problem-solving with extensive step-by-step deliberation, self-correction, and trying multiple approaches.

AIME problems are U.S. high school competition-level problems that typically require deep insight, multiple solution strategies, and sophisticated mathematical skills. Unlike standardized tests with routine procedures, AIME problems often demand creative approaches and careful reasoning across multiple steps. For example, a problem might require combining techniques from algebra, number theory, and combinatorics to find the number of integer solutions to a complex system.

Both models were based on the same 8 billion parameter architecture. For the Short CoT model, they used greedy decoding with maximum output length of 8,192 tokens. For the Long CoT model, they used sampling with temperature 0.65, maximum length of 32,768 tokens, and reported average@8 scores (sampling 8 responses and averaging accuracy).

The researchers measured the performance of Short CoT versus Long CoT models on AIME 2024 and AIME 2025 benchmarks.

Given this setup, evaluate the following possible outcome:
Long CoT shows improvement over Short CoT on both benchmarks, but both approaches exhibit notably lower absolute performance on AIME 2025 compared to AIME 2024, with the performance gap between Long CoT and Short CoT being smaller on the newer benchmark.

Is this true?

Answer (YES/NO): YES